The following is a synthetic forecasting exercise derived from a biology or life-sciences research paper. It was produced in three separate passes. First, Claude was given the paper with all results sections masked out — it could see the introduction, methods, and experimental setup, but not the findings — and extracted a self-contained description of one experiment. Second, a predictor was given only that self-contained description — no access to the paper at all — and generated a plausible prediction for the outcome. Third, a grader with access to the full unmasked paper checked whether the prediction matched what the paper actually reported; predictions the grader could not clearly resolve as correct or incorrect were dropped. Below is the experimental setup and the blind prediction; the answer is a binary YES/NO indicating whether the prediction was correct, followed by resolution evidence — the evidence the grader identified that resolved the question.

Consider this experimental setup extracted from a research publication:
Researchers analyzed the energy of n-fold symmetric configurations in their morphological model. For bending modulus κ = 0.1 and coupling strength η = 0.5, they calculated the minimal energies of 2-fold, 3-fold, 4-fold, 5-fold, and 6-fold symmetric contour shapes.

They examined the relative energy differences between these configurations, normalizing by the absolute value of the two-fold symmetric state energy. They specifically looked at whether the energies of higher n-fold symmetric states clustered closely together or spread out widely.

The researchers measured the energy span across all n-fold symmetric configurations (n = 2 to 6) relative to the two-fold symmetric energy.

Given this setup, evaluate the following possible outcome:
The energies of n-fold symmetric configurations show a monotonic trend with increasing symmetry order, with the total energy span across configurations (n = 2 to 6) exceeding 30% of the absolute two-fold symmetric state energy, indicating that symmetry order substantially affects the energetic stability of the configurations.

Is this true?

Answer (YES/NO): NO